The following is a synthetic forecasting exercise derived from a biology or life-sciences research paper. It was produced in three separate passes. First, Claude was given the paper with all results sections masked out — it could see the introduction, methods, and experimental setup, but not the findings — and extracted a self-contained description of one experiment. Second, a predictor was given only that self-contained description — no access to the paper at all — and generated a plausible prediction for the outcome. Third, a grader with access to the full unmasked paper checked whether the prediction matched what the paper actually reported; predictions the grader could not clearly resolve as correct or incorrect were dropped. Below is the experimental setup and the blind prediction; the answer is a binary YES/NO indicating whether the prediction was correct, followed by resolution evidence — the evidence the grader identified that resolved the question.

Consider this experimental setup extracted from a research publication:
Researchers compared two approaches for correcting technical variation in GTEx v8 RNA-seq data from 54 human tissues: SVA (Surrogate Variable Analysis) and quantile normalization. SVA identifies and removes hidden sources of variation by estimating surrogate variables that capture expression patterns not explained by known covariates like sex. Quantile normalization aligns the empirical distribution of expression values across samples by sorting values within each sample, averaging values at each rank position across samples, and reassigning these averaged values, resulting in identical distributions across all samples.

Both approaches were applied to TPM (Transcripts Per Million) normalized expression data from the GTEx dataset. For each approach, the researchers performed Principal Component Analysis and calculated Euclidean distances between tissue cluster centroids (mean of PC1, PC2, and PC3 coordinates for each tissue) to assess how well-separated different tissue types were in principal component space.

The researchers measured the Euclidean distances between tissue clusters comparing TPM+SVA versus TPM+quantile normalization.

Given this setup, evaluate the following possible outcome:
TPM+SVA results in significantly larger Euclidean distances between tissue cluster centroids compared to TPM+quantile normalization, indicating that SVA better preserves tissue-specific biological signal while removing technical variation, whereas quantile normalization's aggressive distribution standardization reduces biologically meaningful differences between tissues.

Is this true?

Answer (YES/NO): YES